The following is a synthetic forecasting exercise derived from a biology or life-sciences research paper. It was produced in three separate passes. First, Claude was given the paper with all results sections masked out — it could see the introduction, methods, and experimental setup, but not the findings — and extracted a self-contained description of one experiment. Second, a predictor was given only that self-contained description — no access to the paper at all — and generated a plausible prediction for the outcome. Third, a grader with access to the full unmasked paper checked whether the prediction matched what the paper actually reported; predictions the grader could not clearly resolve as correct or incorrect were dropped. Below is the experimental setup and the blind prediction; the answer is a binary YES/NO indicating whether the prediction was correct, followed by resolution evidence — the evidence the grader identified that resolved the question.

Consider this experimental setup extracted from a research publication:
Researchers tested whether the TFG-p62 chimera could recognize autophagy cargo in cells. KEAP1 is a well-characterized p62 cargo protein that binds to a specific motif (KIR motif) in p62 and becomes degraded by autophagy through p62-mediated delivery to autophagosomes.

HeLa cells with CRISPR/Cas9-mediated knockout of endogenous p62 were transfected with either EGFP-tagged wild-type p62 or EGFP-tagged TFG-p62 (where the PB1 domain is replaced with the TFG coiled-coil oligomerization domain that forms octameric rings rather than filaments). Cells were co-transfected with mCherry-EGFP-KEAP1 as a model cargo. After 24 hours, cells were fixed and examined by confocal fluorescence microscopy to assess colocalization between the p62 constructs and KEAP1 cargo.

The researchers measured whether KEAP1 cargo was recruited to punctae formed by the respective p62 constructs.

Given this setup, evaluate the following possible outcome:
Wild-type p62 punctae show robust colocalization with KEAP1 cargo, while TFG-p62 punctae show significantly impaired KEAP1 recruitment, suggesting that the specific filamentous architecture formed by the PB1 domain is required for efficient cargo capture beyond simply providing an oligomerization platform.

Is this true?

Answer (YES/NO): YES